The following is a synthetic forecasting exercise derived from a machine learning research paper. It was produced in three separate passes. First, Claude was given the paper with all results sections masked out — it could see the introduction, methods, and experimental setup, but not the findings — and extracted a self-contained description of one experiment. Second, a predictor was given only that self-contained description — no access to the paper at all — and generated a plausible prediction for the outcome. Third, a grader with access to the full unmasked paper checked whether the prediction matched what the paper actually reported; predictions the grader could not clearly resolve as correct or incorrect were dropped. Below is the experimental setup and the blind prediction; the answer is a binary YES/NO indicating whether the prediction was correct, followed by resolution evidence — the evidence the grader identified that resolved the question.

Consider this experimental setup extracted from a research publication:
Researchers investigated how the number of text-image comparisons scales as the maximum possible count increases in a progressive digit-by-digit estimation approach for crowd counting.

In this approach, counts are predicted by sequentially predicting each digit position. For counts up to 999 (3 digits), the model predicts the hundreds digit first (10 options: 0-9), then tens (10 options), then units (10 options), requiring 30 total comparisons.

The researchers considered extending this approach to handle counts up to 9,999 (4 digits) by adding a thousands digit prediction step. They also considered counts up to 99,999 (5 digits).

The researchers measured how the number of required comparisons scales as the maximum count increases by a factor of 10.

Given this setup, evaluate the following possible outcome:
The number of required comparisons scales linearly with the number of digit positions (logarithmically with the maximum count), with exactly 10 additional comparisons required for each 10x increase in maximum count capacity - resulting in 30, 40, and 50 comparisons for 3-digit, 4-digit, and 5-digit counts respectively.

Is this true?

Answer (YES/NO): YES